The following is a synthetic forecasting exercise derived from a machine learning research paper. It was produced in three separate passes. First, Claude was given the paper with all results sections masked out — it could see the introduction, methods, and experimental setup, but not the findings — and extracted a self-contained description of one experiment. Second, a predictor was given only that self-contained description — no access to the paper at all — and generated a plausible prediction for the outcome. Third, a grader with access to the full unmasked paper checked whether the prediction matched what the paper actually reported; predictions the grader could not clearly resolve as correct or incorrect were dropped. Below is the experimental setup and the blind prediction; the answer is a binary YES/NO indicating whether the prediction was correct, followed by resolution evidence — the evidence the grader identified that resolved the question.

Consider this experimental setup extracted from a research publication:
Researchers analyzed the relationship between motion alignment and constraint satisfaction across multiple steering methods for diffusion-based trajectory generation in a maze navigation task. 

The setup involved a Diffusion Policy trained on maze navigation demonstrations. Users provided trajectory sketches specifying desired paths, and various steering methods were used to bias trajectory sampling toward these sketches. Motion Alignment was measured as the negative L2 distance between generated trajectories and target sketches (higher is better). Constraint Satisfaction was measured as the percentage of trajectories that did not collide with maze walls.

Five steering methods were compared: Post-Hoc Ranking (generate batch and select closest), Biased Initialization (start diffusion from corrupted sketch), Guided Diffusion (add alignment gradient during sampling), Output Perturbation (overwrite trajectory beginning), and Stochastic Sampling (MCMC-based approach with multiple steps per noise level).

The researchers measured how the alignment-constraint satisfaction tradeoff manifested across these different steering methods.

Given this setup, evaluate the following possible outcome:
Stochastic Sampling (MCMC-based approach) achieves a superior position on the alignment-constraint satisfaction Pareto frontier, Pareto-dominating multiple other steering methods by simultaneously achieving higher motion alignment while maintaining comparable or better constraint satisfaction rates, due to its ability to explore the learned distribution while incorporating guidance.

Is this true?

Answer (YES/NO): YES